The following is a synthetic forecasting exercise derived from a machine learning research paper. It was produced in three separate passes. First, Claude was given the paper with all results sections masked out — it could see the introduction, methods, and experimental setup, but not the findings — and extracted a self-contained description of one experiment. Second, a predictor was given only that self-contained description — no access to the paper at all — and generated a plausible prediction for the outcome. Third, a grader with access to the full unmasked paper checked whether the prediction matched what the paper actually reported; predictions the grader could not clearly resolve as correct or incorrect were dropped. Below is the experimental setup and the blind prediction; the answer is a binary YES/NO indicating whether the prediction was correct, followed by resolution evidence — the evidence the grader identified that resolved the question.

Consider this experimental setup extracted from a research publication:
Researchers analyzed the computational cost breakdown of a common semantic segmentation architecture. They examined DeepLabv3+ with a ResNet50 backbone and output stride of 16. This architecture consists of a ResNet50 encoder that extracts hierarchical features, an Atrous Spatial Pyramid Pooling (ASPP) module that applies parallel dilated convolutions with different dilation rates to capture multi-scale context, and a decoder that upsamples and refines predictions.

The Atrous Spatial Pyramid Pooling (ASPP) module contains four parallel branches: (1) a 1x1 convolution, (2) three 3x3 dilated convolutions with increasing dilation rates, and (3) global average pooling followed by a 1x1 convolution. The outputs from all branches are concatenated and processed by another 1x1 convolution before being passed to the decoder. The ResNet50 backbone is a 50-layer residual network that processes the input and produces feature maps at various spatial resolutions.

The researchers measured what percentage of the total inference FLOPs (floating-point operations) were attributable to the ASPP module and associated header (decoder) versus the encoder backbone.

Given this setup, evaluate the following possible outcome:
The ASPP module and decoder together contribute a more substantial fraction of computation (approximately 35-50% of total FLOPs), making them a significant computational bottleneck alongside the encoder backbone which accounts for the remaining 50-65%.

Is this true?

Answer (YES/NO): NO